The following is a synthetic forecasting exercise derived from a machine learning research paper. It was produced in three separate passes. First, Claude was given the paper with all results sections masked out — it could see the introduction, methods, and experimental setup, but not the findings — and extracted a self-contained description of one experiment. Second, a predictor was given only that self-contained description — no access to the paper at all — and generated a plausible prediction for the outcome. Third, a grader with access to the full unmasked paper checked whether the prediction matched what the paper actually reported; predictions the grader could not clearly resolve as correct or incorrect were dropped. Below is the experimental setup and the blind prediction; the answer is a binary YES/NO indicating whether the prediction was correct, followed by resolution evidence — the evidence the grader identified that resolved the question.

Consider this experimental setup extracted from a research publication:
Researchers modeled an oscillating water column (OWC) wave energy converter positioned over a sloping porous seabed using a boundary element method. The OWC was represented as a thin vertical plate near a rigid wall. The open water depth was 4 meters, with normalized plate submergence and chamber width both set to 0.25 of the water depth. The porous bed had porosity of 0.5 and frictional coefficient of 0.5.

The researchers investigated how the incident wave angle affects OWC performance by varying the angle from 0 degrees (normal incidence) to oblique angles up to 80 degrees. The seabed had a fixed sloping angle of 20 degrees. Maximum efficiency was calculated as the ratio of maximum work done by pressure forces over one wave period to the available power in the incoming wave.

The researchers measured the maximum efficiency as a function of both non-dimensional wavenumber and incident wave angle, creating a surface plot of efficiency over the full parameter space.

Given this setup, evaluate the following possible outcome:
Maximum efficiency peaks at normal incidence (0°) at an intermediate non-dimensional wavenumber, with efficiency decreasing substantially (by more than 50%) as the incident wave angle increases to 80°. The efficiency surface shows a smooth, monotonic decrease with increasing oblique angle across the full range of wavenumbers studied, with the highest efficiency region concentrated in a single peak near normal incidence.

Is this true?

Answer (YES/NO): NO